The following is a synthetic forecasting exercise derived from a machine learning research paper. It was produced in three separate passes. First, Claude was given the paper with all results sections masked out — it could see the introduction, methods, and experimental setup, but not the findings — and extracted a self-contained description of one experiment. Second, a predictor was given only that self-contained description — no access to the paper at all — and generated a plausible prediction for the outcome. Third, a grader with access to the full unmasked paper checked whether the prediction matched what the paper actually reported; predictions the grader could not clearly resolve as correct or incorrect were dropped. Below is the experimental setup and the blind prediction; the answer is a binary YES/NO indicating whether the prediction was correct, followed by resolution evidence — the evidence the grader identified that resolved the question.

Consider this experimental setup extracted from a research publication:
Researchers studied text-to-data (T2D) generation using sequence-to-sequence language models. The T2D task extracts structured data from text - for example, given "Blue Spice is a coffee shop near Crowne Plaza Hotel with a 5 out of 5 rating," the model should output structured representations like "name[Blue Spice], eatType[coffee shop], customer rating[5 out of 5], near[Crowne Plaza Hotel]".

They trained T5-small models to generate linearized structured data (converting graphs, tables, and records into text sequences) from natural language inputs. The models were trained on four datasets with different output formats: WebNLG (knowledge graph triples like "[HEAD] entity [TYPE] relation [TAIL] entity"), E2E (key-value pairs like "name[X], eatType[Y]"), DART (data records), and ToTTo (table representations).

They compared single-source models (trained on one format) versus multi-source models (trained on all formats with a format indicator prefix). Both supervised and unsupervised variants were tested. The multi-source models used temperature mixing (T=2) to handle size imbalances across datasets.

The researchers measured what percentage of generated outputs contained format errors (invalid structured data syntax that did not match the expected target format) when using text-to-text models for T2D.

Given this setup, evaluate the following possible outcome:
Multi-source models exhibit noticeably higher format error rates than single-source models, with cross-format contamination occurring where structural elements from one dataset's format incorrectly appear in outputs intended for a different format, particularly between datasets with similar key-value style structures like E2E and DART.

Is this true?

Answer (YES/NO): NO